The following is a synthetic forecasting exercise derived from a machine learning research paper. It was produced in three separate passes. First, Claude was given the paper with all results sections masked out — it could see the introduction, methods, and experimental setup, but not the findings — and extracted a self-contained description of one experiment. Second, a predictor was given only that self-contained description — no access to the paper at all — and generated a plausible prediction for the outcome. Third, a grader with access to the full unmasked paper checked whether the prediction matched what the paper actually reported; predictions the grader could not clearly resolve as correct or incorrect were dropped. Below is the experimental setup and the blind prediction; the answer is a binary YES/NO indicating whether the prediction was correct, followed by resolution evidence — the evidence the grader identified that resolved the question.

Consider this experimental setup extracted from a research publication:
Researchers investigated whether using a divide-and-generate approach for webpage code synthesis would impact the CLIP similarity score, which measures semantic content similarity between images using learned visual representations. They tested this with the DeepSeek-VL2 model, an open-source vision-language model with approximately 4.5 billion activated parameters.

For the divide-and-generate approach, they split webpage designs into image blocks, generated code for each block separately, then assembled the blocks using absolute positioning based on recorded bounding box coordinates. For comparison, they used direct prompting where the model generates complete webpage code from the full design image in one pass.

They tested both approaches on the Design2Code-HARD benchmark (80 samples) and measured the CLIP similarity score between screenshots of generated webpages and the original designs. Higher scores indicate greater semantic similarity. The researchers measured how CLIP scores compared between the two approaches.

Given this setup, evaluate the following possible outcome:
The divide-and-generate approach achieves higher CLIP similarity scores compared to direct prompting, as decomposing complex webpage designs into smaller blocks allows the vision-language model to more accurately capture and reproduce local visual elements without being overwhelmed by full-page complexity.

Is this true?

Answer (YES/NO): NO